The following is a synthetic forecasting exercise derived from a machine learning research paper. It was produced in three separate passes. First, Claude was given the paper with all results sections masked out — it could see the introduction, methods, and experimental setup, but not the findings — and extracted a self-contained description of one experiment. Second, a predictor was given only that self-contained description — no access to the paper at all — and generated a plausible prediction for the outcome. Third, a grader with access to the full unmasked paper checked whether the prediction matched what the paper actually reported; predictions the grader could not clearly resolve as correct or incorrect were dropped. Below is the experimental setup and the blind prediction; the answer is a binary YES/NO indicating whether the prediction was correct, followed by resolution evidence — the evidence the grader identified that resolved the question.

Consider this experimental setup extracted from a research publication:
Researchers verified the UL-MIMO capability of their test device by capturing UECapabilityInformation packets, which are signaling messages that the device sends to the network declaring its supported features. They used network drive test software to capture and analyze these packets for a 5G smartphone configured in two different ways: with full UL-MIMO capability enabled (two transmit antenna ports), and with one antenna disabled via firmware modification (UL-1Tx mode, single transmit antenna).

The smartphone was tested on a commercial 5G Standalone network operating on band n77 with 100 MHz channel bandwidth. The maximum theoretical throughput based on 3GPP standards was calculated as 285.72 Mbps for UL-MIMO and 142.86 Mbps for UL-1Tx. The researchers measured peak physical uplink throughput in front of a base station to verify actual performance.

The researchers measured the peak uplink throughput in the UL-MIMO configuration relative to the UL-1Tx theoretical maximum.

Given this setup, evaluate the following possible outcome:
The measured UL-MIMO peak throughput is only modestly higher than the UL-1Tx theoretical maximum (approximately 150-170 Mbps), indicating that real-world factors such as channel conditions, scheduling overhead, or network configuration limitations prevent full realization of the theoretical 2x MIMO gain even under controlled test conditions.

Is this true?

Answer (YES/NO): NO